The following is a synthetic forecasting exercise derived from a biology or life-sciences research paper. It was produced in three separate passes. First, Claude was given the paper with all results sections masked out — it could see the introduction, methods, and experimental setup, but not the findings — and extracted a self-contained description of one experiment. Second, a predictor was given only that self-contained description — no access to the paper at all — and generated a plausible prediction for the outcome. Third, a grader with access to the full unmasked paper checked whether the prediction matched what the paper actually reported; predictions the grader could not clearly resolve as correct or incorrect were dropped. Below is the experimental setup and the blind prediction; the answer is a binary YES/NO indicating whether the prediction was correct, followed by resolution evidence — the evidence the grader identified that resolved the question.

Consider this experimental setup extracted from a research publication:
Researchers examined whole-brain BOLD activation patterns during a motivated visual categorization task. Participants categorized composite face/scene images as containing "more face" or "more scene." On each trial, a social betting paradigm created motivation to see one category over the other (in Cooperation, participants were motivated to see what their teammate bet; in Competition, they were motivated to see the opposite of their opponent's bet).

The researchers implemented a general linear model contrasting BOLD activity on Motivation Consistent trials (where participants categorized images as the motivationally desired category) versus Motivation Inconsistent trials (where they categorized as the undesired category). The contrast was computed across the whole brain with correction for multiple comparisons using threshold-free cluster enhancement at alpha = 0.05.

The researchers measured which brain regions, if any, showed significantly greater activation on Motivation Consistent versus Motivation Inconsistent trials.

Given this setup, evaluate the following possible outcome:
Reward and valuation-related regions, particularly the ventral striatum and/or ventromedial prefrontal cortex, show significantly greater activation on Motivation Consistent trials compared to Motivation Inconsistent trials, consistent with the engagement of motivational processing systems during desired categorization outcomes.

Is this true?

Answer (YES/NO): YES